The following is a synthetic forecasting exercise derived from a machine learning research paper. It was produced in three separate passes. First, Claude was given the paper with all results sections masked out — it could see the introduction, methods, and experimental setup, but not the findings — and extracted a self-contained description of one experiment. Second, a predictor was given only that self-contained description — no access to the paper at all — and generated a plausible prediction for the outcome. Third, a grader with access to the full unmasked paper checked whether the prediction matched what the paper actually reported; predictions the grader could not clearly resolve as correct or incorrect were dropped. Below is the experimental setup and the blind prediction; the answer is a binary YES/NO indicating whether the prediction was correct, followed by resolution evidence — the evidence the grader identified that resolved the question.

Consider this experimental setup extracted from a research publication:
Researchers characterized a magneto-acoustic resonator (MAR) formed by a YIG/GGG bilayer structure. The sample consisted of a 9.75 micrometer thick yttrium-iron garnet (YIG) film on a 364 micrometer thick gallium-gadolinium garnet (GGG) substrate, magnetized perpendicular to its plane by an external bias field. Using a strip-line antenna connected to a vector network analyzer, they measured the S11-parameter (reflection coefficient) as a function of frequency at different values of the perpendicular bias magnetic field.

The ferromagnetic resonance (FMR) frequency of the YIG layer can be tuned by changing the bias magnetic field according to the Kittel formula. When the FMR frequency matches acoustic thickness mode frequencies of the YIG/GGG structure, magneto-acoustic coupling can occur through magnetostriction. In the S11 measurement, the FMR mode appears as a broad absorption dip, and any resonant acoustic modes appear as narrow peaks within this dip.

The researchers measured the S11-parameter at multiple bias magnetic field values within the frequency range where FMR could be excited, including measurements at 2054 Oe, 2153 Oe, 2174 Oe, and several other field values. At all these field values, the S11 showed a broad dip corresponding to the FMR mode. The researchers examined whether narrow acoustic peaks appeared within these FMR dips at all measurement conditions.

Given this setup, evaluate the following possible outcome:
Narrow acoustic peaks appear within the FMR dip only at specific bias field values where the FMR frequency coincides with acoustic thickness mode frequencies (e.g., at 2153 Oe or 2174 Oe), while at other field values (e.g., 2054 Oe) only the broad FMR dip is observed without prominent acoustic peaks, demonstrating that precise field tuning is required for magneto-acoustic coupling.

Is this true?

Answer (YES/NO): NO